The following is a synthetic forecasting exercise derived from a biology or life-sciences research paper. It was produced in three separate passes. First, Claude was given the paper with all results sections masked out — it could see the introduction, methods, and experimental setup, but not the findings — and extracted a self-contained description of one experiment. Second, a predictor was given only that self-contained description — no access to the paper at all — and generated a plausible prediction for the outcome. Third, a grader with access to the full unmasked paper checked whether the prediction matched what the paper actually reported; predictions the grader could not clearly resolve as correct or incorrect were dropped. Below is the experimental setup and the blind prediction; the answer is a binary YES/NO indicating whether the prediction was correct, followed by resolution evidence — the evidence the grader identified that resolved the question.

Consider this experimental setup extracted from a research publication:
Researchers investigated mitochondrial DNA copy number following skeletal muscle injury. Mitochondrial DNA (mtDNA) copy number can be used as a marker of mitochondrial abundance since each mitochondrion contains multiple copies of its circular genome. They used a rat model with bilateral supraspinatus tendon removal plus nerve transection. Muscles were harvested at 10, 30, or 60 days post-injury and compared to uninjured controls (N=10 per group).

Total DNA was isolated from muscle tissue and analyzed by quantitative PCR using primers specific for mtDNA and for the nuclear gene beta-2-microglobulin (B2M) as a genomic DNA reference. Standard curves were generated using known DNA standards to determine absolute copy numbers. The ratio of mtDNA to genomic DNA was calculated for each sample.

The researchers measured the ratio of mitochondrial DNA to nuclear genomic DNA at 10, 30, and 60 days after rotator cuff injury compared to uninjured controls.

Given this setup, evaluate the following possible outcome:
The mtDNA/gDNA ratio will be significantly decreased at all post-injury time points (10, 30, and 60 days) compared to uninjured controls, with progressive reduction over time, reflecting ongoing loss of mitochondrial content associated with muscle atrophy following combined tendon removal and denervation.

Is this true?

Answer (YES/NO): NO